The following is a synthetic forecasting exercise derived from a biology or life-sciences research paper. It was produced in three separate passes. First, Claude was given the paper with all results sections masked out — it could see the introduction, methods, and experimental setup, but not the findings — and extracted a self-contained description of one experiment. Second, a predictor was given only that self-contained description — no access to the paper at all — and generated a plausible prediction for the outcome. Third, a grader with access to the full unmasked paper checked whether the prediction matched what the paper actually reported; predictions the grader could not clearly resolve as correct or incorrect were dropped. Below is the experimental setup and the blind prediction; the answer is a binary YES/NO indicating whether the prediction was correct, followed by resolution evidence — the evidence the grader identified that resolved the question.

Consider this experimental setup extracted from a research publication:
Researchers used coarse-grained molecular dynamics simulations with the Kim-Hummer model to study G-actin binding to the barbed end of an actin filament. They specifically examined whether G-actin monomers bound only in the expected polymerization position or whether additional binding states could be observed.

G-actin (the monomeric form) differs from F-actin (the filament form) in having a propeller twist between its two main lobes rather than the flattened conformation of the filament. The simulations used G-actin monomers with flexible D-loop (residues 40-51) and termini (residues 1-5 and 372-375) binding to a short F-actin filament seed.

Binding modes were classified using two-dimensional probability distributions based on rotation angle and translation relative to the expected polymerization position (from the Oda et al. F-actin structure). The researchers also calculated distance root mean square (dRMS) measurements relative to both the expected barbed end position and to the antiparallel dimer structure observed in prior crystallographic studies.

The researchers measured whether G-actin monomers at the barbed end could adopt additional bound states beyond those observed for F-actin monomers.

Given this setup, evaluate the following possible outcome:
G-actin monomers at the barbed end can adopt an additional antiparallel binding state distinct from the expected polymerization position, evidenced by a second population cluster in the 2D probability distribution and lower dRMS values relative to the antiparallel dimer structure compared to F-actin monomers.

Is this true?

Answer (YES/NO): NO